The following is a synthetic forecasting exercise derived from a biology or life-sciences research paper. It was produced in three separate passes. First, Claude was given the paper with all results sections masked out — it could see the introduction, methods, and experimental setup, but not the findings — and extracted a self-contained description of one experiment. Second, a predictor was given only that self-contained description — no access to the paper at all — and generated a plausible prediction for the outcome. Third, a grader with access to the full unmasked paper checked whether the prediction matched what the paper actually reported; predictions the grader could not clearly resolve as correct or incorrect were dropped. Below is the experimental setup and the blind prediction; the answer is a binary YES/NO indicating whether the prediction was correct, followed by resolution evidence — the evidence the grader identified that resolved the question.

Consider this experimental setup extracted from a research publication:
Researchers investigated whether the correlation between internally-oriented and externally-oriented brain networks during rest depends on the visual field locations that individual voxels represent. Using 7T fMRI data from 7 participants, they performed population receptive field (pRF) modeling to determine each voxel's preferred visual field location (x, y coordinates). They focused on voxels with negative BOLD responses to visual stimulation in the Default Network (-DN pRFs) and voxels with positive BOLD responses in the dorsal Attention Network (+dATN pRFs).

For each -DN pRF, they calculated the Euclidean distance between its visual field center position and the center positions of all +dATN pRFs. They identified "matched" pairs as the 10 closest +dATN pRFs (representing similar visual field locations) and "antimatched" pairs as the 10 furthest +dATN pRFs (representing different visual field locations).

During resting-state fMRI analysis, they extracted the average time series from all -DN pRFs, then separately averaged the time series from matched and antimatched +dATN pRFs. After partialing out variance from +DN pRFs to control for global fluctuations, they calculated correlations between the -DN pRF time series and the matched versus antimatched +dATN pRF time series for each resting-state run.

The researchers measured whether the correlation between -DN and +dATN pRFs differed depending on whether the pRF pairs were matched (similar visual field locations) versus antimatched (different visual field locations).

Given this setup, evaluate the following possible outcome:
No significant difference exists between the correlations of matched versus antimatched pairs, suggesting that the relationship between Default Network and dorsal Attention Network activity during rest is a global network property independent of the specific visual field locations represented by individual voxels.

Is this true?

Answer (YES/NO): NO